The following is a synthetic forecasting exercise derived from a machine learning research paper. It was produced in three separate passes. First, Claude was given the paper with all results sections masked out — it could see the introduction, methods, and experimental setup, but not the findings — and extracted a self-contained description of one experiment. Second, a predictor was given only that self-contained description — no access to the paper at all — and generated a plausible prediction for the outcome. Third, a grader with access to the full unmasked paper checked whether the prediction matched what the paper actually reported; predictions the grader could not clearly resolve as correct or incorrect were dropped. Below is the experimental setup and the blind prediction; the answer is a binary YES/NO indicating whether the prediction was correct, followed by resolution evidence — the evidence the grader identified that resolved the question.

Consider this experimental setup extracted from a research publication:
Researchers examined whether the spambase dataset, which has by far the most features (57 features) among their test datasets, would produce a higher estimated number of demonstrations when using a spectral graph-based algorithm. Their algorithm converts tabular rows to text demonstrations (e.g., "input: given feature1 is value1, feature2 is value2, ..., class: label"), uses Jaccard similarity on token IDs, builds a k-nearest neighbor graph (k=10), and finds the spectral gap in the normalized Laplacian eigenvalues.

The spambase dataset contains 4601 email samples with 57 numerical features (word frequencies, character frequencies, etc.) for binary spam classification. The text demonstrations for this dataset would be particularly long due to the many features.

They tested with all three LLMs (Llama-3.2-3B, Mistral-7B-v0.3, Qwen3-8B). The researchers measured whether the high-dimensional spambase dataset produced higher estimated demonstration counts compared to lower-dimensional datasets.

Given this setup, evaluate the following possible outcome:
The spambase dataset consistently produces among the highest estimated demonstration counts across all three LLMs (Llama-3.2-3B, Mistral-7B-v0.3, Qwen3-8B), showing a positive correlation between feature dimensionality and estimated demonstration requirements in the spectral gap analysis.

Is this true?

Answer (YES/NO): NO